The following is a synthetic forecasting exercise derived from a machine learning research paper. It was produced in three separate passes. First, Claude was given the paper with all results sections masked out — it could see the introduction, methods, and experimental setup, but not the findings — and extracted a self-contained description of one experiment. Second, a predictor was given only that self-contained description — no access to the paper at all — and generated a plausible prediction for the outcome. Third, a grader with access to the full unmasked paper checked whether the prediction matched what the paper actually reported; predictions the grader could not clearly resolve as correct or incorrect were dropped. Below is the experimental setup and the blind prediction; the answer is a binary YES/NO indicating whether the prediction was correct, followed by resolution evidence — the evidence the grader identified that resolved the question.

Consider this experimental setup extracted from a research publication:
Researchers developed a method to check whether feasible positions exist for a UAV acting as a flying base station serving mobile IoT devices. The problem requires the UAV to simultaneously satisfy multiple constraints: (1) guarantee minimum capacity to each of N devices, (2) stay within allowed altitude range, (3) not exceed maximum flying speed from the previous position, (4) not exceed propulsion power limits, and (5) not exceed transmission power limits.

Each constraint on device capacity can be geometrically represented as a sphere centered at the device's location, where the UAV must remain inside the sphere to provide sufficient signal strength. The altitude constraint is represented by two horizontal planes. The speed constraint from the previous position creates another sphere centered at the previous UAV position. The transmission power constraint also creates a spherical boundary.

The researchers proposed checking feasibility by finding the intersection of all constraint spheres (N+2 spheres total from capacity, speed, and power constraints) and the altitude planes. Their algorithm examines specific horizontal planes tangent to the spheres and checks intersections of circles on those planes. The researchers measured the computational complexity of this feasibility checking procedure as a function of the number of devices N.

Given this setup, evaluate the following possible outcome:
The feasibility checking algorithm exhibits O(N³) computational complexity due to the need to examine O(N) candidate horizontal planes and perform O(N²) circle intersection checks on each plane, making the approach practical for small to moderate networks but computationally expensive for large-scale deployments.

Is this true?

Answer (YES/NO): NO